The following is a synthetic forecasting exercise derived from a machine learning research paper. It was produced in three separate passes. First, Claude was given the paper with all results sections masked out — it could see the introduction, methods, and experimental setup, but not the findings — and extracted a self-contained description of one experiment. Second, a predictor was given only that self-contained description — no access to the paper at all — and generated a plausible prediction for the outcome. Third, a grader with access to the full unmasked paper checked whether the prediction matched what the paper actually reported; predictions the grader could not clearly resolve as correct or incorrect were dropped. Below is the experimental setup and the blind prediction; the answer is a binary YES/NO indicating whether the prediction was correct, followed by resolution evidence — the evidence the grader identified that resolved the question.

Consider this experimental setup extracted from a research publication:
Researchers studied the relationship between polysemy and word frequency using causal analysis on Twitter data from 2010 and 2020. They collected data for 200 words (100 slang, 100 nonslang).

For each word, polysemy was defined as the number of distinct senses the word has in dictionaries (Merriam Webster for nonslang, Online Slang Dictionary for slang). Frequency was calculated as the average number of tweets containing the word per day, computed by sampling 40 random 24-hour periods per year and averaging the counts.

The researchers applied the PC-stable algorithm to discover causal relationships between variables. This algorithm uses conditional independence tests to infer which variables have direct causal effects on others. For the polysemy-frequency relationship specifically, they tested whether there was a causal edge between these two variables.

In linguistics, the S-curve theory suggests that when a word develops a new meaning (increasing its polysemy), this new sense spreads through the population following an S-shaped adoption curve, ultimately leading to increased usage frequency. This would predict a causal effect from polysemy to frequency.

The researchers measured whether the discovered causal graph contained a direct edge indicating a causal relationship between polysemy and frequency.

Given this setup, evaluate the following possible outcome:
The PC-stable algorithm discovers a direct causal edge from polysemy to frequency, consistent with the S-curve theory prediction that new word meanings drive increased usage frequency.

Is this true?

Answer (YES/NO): YES